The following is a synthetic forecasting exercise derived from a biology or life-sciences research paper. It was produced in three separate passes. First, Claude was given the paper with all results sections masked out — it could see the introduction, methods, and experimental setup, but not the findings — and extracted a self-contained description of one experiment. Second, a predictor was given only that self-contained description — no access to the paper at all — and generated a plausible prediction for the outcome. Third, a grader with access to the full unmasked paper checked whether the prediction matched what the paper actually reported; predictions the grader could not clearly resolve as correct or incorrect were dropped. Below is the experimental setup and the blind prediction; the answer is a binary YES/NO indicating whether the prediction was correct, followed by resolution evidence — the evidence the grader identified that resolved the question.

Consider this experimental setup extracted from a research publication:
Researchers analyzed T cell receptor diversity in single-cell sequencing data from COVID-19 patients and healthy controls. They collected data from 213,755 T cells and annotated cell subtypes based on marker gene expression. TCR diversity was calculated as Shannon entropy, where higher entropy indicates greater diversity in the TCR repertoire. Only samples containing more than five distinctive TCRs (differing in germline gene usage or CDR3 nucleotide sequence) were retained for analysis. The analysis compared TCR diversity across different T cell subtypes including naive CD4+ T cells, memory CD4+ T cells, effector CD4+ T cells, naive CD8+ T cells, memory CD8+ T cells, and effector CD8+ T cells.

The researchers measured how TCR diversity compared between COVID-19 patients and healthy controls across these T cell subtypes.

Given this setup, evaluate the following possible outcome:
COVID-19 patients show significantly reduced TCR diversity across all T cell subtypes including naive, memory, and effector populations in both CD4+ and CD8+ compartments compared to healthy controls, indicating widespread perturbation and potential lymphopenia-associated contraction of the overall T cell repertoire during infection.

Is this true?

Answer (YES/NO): NO